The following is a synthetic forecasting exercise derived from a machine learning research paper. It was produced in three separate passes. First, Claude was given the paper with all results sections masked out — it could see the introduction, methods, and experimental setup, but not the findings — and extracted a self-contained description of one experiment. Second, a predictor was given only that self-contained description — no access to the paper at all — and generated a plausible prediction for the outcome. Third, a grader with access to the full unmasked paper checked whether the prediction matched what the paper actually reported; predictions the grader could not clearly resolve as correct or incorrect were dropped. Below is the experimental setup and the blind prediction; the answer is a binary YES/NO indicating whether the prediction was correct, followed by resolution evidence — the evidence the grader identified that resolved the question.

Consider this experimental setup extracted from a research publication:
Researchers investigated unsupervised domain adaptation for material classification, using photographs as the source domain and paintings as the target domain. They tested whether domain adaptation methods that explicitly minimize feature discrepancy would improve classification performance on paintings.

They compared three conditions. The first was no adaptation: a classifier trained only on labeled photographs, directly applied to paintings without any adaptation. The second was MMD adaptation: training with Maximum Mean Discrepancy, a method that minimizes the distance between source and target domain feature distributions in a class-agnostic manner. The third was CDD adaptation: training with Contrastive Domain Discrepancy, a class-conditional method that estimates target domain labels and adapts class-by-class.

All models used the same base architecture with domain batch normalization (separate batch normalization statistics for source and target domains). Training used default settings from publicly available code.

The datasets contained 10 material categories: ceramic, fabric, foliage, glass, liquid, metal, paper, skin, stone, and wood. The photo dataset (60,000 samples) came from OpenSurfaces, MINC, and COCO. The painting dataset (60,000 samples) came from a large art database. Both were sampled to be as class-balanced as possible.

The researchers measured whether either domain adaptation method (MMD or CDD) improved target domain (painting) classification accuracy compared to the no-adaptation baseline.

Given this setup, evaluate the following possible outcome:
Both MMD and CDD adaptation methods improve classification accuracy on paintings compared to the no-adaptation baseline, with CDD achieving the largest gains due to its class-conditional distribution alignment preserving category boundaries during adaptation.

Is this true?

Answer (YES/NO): NO